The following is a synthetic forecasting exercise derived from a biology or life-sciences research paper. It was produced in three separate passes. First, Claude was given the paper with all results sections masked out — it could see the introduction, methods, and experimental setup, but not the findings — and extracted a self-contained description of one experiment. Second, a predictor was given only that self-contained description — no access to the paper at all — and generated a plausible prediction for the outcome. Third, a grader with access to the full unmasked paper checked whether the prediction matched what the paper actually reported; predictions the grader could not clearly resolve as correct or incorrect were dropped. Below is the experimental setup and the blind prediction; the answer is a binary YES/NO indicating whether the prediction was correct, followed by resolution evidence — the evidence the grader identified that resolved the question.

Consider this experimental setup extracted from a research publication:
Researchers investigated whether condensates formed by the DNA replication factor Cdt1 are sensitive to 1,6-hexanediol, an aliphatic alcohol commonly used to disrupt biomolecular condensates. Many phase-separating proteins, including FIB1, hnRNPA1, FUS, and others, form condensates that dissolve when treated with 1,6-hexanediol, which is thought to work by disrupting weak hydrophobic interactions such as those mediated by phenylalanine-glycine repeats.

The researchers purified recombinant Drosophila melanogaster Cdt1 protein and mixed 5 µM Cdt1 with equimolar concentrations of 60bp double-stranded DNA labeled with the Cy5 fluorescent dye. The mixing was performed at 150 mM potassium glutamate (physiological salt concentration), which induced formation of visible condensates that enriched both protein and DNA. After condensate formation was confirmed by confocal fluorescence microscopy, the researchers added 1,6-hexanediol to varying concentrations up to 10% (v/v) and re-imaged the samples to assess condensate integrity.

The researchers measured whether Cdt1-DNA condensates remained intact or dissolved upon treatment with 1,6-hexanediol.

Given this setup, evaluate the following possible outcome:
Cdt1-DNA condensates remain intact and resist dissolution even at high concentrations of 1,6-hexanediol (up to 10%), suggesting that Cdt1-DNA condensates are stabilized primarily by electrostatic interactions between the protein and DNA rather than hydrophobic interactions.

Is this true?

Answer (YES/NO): NO